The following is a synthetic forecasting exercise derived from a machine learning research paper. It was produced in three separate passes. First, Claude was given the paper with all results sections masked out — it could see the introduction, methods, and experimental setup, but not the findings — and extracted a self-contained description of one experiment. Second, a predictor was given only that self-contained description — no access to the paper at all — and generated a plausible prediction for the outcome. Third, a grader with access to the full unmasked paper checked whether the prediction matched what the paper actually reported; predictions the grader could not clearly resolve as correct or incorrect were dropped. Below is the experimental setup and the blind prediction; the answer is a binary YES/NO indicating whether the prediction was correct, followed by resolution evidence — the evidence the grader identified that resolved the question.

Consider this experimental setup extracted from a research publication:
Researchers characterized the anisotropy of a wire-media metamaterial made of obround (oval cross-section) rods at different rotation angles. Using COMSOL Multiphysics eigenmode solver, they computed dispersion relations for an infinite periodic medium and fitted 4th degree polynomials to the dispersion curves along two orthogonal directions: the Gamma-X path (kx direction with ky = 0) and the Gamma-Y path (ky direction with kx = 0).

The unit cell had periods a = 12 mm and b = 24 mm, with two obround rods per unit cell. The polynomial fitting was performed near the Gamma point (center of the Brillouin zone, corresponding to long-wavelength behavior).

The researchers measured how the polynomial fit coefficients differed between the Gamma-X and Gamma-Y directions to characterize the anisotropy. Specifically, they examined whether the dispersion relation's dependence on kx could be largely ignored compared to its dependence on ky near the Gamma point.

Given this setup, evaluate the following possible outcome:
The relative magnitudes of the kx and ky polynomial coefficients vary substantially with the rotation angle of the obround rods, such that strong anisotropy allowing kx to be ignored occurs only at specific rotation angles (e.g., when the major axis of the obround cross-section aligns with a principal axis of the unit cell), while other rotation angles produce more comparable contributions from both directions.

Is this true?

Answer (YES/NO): NO